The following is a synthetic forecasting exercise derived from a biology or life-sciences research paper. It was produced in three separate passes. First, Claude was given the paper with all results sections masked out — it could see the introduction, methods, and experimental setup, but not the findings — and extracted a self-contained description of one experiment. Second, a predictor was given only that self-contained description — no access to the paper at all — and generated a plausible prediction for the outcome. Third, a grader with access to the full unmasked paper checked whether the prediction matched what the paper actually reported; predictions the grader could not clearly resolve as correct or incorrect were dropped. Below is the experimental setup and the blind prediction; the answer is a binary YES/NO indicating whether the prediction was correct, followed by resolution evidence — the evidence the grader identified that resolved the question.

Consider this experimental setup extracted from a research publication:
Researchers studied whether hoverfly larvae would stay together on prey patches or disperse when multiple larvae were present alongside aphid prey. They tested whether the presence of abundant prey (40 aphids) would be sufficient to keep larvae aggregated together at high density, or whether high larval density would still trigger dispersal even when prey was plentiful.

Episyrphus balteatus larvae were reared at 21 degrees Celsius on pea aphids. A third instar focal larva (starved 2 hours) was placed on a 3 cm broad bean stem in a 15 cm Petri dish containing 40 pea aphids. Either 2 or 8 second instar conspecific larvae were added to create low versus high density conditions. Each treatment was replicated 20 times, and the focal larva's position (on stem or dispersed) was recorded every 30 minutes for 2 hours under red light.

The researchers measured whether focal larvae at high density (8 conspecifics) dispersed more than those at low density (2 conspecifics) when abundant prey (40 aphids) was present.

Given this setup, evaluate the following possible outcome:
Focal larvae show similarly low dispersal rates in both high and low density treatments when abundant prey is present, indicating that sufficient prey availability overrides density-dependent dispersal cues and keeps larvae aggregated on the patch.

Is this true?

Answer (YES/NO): NO